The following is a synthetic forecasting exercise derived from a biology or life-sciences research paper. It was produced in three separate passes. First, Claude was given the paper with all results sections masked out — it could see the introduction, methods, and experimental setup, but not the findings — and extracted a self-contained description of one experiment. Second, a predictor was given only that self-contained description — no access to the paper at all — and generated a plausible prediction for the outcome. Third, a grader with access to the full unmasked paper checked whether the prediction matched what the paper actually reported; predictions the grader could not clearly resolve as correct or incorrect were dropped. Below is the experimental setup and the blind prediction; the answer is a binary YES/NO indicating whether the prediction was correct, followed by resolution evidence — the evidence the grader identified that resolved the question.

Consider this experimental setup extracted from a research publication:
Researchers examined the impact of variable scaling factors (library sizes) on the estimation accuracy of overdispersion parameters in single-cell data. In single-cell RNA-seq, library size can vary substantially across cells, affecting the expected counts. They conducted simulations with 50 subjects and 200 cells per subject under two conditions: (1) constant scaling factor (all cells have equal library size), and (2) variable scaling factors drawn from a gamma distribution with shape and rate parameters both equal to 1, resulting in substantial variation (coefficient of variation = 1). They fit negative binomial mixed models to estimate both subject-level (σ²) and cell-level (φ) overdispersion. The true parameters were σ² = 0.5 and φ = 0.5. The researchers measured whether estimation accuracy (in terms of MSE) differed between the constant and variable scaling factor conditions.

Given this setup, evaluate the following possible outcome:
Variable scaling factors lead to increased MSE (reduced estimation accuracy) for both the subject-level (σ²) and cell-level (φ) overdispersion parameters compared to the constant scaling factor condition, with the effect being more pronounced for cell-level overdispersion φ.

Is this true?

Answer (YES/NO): NO